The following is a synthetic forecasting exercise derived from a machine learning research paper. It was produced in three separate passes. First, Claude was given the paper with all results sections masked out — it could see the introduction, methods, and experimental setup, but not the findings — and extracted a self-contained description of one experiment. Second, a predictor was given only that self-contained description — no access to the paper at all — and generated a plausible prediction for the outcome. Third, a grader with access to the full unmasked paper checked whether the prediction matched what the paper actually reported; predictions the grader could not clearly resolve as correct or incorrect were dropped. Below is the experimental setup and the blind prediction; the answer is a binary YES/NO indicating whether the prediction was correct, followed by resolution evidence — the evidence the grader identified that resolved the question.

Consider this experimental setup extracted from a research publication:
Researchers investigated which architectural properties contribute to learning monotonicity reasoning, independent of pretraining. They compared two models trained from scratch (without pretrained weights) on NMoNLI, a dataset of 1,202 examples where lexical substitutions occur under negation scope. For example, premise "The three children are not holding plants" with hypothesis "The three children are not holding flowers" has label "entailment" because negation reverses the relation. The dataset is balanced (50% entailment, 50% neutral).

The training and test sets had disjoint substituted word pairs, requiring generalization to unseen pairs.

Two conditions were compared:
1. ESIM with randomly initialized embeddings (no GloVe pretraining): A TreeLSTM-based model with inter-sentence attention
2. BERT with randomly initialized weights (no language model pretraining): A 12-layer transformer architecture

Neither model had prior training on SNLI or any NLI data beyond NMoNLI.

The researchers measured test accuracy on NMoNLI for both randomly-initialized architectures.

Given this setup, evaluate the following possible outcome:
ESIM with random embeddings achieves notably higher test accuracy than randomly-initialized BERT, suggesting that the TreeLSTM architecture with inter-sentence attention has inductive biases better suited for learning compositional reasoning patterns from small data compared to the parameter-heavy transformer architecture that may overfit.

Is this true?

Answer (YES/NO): NO